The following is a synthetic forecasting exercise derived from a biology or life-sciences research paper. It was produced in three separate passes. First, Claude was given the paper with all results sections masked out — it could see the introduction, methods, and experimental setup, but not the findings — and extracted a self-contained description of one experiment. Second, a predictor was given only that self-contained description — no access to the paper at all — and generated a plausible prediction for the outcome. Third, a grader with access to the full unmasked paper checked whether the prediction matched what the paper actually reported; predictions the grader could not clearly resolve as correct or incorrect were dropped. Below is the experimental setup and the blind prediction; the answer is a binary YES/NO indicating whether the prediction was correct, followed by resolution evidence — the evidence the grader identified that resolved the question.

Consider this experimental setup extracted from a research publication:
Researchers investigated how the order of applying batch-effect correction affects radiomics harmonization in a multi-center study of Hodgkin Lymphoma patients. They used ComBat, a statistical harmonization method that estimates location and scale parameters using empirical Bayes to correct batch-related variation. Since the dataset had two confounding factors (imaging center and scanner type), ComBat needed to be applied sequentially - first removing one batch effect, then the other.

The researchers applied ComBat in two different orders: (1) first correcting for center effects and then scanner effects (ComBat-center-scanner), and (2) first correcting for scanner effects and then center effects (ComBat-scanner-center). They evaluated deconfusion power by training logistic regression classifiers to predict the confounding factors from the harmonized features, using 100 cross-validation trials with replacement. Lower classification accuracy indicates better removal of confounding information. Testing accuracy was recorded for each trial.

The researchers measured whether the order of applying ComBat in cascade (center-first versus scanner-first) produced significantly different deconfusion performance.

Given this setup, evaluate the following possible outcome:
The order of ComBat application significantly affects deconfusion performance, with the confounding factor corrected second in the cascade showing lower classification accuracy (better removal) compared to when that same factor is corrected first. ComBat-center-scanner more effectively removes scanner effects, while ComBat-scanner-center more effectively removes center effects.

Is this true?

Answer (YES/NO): NO